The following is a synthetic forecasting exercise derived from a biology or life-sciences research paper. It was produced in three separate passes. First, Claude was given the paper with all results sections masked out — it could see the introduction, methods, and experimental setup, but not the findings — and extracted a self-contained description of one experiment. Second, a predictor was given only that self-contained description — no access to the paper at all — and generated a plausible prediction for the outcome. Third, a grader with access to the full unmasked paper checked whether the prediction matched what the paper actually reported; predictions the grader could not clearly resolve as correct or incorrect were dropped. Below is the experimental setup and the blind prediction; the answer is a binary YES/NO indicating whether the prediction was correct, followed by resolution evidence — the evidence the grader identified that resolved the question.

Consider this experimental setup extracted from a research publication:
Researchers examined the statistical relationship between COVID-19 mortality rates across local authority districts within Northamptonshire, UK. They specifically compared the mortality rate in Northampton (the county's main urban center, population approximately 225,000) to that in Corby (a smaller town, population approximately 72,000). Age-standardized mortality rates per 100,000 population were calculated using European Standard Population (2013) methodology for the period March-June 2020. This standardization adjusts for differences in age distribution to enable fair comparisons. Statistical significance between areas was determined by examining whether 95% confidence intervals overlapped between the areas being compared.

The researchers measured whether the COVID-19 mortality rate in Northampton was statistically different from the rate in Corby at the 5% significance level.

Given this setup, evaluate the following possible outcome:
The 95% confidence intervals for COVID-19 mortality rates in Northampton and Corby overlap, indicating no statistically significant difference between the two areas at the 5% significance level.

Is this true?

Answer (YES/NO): YES